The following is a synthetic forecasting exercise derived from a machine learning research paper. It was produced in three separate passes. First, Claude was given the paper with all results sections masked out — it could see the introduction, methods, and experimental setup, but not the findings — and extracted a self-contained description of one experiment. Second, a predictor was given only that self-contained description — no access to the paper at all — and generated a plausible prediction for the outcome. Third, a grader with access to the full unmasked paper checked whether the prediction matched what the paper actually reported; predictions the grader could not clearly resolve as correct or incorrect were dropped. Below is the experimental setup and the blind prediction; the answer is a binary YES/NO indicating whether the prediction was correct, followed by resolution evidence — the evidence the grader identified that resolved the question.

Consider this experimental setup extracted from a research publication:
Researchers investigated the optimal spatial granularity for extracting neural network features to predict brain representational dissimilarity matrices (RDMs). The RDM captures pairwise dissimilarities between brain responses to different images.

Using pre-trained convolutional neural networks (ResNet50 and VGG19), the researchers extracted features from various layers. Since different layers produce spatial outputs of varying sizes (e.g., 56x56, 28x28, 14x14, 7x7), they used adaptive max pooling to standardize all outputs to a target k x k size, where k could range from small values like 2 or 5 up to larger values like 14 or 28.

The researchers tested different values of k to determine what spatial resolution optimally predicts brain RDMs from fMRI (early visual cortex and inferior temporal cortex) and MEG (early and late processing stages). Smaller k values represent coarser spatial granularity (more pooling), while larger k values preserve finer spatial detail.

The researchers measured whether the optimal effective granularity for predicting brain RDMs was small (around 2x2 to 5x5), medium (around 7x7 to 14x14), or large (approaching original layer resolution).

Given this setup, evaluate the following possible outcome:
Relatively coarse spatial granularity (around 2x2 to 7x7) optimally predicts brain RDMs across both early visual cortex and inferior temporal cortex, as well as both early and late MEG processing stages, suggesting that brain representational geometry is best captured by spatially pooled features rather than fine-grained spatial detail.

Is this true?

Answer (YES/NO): YES